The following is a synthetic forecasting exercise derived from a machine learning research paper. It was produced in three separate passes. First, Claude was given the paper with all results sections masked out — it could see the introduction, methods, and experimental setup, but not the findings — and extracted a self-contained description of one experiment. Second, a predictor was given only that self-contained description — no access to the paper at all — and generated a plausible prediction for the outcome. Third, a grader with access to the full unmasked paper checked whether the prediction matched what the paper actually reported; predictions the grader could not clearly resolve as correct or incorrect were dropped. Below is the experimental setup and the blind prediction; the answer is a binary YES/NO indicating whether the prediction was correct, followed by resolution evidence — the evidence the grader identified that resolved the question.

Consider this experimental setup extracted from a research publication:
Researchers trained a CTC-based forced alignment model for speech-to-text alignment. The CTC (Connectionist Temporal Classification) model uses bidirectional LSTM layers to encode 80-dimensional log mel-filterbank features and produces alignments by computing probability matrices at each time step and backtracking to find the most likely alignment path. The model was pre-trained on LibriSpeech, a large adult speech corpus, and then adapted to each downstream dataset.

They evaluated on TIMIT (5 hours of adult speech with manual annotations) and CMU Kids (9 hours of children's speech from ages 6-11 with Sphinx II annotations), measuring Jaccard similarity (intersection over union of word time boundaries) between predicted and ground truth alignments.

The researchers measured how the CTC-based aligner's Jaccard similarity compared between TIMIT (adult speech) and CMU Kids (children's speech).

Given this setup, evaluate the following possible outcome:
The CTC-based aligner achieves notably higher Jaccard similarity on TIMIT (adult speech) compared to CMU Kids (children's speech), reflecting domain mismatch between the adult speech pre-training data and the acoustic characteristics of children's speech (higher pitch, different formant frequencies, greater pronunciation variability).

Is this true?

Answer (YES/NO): YES